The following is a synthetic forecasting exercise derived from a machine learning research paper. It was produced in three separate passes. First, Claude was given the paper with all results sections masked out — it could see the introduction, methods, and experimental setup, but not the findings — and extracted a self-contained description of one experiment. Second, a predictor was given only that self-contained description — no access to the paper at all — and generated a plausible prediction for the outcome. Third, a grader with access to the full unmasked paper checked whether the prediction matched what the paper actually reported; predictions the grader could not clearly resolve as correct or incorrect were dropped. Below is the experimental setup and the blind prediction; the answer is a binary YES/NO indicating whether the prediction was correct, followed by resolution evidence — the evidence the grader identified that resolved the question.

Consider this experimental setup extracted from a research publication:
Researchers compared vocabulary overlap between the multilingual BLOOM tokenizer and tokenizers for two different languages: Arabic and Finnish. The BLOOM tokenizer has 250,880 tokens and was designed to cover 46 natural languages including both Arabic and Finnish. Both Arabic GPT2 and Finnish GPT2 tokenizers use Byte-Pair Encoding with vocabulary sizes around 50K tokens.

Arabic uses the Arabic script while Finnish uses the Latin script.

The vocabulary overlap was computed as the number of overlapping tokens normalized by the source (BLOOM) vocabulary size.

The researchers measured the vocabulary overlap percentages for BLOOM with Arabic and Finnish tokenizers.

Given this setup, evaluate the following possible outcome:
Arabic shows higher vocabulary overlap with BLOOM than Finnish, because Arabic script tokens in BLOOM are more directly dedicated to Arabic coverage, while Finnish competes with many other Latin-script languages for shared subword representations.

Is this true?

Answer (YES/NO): YES